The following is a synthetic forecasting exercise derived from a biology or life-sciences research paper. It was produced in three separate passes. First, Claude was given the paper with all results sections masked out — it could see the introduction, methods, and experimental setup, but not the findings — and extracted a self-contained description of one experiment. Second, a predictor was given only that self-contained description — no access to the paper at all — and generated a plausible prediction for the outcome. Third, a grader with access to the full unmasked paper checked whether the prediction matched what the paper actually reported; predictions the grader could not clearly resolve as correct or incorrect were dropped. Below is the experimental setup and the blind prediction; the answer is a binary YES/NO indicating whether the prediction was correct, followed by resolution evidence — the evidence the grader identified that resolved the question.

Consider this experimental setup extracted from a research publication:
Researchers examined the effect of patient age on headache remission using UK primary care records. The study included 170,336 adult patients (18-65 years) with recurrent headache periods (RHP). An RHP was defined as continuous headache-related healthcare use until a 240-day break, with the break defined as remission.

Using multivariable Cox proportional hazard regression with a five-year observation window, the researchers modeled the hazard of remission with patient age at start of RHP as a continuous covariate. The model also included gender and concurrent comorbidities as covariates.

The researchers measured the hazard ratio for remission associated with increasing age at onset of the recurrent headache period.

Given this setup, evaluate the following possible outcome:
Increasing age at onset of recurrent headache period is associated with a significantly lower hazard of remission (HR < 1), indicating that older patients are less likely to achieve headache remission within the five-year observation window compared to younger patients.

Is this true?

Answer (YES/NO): NO